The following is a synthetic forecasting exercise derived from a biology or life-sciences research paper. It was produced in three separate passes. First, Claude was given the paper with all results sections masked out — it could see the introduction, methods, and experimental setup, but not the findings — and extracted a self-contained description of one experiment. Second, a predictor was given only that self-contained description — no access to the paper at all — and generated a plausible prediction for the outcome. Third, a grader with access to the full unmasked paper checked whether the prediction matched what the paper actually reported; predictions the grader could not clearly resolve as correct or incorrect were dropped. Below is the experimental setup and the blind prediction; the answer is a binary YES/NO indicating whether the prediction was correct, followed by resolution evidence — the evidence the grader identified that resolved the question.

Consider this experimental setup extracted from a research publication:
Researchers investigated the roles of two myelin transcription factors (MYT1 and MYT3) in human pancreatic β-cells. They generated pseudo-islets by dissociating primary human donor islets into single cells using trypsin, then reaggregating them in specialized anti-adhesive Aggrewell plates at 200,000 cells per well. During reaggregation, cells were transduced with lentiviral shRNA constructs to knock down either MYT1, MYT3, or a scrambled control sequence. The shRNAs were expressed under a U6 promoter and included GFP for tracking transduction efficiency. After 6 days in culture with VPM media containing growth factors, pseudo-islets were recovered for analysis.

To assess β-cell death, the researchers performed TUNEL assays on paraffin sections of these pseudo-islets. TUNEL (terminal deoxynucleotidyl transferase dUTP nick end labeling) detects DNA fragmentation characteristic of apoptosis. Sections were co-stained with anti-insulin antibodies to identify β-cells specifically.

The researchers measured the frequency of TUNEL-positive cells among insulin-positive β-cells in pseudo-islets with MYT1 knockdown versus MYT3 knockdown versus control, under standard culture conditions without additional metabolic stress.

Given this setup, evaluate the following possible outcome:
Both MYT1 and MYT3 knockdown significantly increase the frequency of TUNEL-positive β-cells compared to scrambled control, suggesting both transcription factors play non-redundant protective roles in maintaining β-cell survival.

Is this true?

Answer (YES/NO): NO